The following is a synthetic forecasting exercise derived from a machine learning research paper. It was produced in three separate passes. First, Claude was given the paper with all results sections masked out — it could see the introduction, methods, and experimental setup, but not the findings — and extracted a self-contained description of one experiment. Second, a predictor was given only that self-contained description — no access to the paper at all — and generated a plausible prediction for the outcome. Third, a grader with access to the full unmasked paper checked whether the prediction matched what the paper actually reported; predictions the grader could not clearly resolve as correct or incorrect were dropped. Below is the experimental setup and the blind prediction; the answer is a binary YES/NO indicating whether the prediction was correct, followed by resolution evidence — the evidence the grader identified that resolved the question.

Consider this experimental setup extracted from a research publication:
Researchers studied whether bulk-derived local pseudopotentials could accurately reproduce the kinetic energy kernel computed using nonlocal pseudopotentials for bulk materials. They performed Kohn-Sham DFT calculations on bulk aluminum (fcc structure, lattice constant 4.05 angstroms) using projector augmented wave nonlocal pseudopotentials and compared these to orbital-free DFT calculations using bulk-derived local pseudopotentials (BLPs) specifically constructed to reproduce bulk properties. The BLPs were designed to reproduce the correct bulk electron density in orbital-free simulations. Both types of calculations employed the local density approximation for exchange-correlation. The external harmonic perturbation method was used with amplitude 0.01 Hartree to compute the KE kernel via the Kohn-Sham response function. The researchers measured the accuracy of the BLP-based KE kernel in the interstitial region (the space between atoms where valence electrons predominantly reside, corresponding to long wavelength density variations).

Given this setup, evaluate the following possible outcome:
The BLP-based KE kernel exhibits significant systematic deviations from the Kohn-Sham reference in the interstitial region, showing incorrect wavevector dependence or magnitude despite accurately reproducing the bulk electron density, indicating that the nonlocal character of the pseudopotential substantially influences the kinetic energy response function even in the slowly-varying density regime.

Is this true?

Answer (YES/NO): NO